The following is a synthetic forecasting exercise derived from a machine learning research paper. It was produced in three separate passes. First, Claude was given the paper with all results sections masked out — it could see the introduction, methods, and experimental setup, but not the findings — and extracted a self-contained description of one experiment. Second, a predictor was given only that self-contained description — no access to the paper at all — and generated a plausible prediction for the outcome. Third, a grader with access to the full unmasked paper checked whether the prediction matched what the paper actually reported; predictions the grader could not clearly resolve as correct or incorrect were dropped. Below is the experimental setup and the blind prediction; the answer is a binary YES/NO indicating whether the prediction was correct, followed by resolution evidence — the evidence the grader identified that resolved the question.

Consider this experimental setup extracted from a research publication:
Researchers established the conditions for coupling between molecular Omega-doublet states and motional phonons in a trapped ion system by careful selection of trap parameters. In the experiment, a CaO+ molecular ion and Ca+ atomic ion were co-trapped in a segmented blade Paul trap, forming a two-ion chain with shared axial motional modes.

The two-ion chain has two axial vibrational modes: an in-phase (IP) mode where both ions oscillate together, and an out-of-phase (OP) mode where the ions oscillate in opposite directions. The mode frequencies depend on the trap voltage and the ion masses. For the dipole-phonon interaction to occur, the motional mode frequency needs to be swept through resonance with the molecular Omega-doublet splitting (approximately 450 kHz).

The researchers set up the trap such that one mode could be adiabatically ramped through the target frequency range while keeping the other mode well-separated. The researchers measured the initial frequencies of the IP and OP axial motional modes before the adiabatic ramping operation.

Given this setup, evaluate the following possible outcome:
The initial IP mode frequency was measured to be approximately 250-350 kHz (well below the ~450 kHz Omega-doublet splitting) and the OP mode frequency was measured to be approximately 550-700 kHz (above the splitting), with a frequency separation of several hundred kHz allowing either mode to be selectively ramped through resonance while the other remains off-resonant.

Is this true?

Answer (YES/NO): NO